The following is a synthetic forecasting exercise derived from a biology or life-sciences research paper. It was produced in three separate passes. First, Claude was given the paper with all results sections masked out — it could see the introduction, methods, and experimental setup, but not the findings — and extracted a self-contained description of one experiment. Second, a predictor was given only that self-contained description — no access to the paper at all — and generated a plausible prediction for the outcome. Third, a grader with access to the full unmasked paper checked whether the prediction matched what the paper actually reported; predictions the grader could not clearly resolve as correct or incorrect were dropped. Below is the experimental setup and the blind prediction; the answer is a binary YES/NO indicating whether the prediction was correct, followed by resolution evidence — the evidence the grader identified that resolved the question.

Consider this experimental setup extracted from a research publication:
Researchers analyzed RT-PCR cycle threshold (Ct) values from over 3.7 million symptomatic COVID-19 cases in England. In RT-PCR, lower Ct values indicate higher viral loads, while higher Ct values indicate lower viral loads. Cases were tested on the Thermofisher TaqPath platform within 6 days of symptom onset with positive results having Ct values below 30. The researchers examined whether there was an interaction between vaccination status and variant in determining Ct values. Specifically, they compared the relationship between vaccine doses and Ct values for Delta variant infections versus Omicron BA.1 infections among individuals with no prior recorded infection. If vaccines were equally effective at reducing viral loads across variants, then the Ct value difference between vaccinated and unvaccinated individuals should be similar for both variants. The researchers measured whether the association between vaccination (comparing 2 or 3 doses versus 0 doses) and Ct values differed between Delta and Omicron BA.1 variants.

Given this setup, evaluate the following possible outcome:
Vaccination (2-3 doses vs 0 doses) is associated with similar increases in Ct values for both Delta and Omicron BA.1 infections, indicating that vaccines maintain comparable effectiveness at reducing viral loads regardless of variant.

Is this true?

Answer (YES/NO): NO